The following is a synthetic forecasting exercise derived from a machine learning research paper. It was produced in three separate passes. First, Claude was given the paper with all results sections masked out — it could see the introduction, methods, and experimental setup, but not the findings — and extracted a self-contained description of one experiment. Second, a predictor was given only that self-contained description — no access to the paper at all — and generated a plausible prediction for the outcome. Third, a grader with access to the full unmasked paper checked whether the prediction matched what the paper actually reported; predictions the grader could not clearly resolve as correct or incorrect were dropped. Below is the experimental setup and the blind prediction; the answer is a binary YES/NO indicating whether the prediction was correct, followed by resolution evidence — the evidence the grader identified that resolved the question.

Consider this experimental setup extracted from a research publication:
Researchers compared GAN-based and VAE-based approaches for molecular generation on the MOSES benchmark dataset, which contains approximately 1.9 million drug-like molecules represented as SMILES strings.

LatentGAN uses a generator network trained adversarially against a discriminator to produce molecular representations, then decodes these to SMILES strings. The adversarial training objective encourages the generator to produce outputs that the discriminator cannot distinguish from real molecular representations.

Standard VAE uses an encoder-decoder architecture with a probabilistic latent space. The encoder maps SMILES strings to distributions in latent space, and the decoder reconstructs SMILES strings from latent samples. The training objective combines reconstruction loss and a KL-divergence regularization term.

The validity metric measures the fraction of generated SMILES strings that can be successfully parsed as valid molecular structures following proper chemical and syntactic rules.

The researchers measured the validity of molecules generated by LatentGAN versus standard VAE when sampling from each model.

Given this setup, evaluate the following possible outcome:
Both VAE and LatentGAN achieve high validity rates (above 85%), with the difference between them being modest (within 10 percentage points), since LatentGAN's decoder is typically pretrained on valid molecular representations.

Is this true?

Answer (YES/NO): YES